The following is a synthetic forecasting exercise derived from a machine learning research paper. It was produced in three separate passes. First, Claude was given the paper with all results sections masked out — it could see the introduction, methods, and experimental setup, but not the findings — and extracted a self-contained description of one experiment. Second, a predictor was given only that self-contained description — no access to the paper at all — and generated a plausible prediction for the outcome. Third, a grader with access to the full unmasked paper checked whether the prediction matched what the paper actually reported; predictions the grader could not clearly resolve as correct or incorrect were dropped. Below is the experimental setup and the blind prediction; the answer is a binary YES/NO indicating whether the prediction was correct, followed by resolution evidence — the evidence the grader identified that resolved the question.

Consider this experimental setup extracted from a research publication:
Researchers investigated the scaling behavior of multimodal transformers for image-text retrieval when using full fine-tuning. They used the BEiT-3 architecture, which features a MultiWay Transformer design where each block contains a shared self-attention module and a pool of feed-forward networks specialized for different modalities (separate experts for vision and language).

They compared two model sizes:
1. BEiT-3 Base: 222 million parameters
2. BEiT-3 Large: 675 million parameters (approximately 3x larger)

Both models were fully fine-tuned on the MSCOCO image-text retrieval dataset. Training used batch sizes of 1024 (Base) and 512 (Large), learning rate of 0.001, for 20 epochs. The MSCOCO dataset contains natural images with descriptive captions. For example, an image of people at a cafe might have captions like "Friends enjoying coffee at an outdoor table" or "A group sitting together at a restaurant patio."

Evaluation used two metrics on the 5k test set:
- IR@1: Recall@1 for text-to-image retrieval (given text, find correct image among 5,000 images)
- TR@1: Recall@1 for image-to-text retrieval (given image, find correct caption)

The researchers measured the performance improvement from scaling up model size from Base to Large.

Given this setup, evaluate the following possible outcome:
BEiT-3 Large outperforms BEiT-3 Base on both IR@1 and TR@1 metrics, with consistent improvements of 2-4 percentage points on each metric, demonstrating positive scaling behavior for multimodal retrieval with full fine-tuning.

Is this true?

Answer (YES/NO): YES